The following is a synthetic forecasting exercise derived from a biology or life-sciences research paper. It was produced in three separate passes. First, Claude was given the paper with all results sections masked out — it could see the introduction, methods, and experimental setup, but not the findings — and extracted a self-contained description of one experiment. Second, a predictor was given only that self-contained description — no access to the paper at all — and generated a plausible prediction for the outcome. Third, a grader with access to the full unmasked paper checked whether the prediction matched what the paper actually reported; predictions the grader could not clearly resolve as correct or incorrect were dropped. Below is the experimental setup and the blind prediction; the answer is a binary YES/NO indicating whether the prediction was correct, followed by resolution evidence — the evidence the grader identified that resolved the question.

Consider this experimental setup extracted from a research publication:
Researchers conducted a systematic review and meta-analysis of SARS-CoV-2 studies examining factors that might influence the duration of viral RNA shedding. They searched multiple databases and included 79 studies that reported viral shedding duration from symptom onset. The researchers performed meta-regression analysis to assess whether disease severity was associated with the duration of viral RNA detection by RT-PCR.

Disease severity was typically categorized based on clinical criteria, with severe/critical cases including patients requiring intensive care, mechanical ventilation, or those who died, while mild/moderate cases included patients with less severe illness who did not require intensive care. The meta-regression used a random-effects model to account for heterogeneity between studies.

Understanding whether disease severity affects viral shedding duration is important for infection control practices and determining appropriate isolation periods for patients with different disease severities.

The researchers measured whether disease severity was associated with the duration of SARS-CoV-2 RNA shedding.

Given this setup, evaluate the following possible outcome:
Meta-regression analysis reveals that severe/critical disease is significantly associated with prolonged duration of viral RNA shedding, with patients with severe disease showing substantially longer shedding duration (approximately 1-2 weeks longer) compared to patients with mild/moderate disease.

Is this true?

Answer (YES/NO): NO